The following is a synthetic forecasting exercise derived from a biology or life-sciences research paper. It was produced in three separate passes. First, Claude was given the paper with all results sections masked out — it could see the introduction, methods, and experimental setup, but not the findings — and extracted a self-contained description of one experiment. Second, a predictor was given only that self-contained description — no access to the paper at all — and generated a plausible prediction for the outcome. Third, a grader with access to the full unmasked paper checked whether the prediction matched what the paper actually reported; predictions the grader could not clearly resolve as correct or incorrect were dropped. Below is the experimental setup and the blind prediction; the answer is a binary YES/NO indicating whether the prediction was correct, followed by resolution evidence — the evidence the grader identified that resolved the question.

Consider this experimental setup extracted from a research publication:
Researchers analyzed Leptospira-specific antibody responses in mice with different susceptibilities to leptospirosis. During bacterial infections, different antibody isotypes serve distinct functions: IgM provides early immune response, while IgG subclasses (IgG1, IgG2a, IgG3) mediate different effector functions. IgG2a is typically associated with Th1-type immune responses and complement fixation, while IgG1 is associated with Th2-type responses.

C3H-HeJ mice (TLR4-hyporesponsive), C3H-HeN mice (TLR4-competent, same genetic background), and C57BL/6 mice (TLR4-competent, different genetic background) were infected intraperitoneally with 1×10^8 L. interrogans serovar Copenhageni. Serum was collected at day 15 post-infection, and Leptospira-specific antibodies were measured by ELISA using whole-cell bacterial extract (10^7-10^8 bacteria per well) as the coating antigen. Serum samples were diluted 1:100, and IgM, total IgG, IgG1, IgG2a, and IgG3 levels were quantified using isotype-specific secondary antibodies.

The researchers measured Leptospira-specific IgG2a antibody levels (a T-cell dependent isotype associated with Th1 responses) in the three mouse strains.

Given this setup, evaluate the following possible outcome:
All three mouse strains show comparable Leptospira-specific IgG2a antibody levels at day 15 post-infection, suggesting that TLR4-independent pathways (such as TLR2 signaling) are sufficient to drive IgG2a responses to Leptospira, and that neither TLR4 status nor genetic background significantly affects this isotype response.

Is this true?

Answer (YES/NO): NO